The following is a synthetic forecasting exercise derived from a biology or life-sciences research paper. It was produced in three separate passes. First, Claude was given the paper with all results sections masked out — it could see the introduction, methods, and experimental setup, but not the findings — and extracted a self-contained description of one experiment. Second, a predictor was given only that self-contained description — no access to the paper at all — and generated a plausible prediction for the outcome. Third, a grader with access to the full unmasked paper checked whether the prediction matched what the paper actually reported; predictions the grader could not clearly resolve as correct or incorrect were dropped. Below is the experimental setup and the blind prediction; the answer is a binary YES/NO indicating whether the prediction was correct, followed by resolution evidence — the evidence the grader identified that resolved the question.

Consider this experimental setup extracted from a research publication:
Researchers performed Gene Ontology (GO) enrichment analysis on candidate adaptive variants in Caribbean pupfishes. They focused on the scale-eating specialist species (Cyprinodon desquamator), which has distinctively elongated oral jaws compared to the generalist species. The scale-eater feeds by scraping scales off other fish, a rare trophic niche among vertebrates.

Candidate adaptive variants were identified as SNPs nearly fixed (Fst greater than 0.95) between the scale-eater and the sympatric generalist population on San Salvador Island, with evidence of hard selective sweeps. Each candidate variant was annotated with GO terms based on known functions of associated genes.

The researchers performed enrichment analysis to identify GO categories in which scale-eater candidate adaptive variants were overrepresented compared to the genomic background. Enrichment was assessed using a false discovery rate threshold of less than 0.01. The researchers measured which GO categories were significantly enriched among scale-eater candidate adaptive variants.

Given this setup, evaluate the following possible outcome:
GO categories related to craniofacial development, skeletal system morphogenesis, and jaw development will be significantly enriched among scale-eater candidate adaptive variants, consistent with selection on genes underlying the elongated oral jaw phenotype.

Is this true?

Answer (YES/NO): YES